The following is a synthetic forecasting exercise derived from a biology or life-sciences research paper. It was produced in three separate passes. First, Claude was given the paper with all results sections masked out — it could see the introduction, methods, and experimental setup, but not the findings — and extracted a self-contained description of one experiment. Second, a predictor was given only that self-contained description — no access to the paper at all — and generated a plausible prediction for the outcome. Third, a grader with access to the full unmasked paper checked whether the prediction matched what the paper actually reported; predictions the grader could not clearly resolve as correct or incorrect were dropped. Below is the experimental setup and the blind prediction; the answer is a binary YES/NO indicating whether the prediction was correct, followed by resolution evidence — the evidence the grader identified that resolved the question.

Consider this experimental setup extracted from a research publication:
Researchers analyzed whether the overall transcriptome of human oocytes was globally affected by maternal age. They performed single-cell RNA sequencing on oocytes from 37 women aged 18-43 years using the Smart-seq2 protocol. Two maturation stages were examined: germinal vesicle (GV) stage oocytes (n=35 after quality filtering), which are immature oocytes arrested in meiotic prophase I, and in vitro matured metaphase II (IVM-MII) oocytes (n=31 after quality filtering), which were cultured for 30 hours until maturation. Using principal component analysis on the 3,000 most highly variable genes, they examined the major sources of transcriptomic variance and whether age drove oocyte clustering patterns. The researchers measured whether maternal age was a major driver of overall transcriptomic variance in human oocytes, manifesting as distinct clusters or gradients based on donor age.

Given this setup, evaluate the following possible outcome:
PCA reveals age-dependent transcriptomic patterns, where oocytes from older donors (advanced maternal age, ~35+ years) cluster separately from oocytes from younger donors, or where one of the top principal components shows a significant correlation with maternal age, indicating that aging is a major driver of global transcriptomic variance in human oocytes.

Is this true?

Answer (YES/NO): NO